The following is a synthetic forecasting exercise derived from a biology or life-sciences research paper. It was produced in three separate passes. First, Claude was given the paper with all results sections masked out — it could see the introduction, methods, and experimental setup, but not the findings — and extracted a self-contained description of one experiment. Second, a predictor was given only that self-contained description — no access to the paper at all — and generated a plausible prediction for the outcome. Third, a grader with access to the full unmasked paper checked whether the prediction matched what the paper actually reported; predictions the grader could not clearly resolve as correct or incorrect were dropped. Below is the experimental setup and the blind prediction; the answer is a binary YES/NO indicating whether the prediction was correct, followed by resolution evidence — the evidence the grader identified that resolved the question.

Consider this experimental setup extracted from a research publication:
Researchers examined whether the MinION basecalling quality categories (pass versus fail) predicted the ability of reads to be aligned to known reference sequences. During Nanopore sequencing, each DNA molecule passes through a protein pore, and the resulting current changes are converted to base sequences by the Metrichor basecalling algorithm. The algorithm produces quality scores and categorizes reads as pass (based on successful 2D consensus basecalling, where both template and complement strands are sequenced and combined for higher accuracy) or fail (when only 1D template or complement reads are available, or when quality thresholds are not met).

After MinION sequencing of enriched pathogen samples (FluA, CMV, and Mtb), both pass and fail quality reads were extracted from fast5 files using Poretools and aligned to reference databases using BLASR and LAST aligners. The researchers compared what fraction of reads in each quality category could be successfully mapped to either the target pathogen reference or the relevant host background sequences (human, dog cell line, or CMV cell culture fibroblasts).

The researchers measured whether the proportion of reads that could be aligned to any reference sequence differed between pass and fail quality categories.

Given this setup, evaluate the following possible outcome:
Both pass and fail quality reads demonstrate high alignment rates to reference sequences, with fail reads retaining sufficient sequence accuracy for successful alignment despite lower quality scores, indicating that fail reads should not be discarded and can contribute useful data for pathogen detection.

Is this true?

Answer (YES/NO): NO